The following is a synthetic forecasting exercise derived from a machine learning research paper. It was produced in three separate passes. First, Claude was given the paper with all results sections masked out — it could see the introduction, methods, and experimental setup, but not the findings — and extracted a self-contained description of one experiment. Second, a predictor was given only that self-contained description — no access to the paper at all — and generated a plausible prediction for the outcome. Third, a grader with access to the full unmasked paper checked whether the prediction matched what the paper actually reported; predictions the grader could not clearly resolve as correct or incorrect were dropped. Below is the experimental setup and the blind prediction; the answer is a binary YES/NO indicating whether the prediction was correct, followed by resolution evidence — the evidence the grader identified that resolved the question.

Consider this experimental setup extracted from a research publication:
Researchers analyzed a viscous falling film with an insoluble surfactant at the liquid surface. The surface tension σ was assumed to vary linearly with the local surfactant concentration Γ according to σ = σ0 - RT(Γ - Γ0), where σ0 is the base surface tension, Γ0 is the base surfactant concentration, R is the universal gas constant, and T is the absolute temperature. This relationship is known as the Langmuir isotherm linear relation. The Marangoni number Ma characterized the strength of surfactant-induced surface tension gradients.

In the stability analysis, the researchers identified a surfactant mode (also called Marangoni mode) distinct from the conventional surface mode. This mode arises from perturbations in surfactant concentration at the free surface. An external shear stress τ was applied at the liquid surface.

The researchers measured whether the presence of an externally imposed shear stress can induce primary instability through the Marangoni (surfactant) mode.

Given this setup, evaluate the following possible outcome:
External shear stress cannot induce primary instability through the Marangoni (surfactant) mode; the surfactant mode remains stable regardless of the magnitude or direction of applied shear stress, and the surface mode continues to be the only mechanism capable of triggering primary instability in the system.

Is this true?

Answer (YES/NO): NO